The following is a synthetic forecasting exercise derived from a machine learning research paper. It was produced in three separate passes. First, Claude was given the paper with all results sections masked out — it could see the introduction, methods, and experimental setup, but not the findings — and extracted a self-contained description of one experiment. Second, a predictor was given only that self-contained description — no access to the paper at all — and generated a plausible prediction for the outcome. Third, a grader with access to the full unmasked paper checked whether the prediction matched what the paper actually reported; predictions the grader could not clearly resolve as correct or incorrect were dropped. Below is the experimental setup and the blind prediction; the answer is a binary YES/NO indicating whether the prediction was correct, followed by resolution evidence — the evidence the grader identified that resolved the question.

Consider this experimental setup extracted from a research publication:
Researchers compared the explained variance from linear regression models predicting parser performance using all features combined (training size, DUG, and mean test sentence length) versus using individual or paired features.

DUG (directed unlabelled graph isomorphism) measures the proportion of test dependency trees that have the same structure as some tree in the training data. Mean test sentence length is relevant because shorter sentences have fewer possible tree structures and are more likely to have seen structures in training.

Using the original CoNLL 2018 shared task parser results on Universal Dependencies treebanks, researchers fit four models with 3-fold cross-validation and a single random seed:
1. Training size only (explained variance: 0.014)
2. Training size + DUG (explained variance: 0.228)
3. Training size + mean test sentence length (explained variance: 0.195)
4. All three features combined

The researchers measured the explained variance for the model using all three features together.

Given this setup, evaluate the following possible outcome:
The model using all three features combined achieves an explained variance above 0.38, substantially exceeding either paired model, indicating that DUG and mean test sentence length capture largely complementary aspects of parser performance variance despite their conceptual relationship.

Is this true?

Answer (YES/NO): NO